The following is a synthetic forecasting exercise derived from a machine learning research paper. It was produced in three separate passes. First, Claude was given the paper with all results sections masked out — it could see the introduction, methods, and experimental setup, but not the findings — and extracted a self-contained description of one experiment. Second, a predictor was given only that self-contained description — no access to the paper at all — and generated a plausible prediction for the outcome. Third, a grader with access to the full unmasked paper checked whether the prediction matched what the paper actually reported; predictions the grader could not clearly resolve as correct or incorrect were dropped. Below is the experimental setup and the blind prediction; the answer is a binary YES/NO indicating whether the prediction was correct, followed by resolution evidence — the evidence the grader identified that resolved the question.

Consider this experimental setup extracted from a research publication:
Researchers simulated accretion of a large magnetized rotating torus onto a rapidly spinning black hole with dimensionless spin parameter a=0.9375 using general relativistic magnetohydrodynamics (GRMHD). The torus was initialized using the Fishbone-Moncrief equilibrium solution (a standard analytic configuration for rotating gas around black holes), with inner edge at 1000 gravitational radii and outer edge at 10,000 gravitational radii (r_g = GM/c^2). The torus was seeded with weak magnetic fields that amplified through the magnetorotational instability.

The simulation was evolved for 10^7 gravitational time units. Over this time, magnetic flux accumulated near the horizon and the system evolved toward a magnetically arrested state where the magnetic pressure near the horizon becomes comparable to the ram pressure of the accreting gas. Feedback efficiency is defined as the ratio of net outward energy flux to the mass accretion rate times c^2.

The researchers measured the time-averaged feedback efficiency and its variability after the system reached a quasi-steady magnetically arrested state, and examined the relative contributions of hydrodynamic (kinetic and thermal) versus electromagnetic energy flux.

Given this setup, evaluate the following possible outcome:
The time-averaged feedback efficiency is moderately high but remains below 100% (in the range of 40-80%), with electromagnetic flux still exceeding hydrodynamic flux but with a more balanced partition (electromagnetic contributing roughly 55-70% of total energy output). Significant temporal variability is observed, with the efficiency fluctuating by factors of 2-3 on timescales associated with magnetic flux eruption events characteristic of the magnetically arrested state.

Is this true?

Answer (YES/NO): NO